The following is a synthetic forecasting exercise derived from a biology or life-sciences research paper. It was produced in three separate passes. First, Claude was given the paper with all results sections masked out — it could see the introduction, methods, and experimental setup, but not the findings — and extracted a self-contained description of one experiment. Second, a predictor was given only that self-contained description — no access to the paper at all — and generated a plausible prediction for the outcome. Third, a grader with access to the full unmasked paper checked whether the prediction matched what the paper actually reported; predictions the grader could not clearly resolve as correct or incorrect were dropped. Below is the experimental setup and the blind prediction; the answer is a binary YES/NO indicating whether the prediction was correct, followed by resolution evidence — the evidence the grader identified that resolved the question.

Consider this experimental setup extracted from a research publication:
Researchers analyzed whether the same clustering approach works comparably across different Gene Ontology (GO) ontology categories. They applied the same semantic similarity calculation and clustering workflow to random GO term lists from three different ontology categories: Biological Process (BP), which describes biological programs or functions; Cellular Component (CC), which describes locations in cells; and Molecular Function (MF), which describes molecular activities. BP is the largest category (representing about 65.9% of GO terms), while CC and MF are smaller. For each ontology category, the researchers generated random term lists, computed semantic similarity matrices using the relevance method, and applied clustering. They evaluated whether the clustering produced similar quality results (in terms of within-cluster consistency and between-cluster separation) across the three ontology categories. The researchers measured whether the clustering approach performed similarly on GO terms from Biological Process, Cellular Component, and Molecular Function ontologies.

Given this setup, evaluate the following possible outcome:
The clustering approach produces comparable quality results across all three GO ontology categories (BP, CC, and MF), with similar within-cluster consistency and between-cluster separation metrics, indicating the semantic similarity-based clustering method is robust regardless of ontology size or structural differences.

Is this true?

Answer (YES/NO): YES